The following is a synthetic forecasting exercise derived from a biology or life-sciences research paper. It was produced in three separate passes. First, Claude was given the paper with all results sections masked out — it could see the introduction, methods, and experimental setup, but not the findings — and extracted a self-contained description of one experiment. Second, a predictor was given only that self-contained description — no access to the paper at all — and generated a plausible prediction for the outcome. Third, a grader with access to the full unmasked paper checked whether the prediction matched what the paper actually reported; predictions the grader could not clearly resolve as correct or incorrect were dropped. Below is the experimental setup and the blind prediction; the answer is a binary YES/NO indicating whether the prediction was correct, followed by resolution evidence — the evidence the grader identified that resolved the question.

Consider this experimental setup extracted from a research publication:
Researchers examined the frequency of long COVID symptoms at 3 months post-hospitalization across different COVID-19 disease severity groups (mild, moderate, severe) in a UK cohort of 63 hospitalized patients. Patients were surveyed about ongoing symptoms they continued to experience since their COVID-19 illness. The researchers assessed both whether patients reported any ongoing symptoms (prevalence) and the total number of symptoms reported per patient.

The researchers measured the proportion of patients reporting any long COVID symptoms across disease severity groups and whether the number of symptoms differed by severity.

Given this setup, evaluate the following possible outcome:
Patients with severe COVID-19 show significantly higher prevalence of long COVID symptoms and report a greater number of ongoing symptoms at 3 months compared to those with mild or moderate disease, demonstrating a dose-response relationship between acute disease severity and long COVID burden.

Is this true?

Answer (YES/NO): NO